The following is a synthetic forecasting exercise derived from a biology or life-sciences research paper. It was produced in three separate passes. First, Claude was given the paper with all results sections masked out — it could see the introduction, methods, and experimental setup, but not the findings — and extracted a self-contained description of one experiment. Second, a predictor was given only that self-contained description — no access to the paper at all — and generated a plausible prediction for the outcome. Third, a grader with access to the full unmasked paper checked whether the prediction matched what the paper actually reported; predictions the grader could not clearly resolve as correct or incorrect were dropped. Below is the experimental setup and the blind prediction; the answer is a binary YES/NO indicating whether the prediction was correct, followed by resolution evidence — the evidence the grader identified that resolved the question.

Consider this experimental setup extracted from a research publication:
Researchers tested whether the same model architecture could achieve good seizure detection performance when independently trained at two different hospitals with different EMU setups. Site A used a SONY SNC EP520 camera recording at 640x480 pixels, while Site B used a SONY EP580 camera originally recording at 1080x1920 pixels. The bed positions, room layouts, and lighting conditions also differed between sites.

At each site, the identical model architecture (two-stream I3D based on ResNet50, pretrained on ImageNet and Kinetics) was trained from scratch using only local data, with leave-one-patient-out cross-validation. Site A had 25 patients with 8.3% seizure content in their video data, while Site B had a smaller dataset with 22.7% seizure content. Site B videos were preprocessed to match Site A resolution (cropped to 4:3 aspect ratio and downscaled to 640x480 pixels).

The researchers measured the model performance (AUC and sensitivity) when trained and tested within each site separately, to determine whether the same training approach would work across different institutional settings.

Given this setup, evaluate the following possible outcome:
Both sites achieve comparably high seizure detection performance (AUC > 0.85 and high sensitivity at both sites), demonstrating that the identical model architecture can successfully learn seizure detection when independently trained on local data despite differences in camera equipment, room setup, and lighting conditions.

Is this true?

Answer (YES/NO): YES